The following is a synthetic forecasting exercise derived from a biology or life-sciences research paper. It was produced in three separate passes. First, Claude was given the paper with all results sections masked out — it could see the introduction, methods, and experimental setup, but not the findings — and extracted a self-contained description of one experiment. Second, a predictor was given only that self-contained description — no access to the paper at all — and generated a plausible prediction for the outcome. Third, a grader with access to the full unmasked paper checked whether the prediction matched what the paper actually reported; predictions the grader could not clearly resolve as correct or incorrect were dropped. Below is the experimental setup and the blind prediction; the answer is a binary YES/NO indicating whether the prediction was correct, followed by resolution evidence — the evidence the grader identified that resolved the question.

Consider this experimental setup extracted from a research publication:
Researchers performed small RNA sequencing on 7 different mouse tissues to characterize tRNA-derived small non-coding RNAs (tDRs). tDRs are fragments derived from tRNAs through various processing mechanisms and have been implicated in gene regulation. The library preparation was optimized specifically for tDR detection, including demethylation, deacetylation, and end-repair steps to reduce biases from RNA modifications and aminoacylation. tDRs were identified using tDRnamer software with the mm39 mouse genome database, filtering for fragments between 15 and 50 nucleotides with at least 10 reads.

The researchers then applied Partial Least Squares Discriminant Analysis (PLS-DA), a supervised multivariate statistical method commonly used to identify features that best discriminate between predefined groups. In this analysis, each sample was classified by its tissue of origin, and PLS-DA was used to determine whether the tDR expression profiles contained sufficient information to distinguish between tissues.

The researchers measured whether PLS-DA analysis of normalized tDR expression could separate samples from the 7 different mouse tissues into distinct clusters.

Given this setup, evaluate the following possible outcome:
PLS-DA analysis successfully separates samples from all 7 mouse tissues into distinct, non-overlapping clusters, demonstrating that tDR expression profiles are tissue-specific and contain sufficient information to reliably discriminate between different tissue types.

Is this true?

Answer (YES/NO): NO